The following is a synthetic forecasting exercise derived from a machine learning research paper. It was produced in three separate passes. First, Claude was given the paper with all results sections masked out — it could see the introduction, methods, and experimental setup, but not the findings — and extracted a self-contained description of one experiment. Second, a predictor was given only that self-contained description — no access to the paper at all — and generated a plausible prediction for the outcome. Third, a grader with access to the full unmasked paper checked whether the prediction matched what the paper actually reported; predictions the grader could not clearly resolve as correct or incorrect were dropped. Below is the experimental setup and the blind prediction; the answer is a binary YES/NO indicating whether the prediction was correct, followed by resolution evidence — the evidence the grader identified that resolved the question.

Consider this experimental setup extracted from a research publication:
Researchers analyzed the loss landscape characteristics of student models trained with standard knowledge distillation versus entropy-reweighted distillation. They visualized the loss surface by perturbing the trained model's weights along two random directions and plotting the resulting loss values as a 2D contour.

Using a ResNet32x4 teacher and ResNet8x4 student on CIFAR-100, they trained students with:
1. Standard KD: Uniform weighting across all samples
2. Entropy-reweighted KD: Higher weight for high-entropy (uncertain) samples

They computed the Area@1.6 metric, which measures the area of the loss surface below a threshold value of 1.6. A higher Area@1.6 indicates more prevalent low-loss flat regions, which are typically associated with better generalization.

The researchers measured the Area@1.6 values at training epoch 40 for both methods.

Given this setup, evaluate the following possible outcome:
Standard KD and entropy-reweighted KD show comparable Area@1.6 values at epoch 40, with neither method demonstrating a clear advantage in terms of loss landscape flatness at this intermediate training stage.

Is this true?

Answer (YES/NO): NO